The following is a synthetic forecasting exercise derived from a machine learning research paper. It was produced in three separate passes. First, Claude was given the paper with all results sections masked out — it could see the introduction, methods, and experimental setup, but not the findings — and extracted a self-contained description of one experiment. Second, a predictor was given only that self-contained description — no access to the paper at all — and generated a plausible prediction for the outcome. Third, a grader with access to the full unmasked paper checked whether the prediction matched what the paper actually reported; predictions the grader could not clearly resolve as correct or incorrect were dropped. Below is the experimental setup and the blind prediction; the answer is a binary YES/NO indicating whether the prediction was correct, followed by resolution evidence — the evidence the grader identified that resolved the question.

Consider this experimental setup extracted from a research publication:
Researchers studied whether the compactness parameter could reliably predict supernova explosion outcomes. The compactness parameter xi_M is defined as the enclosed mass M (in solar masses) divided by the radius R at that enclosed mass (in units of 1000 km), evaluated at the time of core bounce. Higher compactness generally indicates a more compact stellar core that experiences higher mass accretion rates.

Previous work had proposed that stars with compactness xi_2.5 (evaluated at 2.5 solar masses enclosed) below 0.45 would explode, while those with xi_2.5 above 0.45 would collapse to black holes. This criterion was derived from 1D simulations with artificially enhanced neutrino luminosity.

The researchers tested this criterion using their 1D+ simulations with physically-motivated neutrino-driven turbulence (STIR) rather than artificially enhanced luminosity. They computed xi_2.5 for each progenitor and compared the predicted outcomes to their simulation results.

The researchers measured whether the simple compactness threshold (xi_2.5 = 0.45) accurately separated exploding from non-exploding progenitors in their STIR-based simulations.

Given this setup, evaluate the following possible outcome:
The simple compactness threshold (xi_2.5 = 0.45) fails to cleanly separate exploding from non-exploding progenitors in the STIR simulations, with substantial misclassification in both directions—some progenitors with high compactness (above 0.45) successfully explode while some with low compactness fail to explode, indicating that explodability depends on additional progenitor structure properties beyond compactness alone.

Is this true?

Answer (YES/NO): YES